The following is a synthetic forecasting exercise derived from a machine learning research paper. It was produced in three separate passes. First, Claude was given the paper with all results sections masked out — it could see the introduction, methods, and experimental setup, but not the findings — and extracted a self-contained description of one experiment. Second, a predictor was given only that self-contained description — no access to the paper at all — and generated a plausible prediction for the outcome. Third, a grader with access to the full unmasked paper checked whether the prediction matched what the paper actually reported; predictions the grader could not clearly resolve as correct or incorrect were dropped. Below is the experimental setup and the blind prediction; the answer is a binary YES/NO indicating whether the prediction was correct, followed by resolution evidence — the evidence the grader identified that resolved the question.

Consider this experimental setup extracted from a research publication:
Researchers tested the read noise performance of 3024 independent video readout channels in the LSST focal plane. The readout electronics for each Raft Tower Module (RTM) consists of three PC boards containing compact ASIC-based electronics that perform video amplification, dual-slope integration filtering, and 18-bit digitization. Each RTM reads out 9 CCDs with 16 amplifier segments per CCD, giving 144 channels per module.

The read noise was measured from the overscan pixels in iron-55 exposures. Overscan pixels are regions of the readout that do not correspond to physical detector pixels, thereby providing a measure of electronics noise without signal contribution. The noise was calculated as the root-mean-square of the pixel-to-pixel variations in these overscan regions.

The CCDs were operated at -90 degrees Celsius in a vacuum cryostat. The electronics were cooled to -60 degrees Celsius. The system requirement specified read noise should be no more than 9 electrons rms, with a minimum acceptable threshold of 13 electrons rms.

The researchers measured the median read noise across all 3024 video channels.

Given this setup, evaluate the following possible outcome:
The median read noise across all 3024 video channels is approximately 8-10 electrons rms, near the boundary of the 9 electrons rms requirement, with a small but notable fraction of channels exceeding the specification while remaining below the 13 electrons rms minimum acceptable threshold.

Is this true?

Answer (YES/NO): NO